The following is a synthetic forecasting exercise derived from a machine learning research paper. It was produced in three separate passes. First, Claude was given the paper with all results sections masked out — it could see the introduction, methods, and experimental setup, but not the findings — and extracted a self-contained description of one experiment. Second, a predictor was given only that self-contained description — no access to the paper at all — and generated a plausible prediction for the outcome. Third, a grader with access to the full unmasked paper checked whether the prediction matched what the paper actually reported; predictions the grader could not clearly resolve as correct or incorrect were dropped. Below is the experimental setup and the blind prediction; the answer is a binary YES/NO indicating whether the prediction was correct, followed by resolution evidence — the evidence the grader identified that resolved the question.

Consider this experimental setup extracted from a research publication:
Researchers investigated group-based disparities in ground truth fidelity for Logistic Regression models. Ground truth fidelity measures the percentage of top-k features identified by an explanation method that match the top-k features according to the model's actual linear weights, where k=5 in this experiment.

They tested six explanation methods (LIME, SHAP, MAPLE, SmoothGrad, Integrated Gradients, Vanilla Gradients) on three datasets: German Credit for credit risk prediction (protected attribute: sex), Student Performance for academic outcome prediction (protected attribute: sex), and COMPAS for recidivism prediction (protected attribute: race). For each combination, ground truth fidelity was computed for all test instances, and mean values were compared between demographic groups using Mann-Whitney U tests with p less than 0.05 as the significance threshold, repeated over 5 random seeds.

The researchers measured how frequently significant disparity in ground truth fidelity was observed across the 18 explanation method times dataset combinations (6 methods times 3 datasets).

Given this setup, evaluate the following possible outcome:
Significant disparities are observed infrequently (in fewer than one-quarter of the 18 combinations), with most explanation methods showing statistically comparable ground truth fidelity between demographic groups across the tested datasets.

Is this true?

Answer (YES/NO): YES